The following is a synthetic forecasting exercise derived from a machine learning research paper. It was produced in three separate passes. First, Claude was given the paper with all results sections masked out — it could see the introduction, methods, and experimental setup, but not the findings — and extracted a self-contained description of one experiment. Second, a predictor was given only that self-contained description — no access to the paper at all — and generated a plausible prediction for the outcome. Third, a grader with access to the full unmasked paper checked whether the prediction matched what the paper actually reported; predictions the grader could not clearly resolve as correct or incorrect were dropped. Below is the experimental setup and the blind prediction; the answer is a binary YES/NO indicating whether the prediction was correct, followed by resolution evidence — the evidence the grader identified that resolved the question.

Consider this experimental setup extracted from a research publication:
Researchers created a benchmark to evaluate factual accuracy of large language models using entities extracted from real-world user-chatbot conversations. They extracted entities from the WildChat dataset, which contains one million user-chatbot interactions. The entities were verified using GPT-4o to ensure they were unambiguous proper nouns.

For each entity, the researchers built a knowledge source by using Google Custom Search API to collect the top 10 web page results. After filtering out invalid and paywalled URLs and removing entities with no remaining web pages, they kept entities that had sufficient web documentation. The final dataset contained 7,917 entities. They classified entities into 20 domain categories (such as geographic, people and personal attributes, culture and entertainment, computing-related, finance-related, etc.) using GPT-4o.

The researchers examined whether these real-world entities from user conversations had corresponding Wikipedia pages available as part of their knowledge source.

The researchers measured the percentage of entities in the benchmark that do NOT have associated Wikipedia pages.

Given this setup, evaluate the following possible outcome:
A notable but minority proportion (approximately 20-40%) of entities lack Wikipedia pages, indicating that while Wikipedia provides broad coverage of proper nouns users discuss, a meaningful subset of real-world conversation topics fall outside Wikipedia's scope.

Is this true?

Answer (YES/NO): NO